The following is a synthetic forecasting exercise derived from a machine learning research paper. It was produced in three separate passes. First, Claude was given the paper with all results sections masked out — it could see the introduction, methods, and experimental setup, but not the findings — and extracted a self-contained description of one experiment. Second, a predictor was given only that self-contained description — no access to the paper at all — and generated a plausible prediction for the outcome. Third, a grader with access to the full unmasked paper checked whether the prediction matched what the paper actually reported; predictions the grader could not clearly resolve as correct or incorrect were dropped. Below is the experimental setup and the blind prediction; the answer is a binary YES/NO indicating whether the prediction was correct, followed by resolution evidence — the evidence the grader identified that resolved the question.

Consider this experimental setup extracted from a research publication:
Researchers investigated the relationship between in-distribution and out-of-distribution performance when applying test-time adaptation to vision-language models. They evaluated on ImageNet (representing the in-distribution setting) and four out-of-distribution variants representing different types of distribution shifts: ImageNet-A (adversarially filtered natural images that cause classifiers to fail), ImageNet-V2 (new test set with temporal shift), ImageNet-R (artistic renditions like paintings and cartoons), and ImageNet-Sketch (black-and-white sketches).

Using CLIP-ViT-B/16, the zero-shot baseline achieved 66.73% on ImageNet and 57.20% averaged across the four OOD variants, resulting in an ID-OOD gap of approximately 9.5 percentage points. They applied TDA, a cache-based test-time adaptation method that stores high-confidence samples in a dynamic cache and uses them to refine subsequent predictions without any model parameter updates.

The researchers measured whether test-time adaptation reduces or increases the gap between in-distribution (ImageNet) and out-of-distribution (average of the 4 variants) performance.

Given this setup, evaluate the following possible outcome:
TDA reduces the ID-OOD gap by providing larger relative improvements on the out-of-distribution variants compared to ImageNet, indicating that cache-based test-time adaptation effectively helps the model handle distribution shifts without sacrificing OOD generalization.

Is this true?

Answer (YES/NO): YES